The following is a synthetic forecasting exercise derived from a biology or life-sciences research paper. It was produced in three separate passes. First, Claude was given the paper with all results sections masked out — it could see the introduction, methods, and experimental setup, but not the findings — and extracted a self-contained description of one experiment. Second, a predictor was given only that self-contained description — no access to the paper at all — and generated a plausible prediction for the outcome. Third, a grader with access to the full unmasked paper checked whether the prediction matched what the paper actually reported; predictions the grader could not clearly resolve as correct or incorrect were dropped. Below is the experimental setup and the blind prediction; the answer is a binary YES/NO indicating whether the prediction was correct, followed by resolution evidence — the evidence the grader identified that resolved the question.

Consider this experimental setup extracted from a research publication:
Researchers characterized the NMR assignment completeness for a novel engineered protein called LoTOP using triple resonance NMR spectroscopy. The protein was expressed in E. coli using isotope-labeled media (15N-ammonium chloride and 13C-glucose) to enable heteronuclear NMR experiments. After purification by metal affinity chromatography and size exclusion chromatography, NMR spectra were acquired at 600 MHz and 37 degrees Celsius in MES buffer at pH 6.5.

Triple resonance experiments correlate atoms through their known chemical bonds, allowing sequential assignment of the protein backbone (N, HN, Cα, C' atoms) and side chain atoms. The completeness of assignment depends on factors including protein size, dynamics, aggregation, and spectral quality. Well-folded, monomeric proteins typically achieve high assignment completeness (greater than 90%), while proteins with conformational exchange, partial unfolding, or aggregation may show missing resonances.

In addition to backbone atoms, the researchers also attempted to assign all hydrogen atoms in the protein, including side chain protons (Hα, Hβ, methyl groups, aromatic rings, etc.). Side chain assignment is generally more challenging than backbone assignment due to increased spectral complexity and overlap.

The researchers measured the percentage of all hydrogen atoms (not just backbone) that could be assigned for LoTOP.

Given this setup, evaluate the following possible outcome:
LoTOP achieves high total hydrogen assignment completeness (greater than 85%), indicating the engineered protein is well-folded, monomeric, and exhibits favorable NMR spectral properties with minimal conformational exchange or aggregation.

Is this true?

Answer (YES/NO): NO